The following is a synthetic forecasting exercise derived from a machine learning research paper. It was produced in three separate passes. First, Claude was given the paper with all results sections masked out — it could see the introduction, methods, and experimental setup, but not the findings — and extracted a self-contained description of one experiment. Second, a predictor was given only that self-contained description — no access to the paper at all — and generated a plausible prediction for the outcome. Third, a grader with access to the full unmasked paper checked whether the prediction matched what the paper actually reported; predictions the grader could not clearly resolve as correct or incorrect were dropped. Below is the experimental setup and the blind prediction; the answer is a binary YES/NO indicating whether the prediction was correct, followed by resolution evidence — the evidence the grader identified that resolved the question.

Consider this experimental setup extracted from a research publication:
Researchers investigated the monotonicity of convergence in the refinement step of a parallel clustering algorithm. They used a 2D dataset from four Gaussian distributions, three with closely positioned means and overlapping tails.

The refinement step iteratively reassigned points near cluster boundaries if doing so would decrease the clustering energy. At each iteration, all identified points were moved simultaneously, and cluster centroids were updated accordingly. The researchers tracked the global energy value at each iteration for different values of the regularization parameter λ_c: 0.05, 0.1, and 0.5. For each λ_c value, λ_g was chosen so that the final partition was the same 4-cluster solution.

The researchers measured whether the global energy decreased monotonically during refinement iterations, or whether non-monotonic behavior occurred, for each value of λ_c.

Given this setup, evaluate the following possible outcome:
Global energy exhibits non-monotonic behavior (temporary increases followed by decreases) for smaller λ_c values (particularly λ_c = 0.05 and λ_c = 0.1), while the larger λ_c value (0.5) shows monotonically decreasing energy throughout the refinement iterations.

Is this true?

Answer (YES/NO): NO